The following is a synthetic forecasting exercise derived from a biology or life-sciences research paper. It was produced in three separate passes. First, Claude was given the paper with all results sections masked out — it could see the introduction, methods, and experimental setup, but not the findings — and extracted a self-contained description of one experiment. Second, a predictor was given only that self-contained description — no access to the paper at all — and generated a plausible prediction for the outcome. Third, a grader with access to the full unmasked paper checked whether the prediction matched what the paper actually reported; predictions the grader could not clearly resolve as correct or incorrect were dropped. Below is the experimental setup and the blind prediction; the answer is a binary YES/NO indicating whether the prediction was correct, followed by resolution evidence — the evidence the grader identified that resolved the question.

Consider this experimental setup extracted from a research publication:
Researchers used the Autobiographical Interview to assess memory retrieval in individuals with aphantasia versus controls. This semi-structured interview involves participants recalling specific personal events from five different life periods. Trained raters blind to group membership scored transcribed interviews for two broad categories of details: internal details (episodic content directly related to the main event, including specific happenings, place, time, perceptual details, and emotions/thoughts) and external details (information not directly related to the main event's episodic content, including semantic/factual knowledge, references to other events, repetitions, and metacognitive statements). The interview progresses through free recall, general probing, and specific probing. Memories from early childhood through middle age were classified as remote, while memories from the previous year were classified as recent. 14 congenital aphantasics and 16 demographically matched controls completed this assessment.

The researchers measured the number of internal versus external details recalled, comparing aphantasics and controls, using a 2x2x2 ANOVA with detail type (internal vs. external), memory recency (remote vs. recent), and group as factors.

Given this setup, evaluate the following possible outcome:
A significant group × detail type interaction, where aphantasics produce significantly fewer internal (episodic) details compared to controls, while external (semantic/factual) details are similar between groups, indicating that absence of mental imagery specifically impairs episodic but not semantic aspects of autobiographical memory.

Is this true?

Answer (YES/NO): YES